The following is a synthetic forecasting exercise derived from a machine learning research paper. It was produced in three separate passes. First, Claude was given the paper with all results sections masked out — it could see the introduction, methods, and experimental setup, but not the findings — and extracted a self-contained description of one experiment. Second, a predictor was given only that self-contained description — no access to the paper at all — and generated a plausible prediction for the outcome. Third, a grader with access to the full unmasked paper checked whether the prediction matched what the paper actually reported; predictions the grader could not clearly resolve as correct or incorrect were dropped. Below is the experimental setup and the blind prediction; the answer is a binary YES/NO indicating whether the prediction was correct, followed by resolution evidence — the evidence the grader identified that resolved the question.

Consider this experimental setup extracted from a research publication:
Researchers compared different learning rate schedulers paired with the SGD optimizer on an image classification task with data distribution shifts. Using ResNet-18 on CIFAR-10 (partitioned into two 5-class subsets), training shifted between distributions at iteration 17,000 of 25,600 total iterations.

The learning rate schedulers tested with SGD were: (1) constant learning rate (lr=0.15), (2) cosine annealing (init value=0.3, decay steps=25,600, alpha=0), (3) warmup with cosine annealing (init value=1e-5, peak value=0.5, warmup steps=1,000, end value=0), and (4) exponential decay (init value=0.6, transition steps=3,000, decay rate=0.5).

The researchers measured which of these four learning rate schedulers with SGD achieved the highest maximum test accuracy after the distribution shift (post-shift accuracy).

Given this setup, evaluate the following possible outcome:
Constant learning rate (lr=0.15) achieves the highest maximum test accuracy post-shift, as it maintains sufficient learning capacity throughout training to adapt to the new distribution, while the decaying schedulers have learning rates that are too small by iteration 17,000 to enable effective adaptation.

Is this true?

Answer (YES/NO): YES